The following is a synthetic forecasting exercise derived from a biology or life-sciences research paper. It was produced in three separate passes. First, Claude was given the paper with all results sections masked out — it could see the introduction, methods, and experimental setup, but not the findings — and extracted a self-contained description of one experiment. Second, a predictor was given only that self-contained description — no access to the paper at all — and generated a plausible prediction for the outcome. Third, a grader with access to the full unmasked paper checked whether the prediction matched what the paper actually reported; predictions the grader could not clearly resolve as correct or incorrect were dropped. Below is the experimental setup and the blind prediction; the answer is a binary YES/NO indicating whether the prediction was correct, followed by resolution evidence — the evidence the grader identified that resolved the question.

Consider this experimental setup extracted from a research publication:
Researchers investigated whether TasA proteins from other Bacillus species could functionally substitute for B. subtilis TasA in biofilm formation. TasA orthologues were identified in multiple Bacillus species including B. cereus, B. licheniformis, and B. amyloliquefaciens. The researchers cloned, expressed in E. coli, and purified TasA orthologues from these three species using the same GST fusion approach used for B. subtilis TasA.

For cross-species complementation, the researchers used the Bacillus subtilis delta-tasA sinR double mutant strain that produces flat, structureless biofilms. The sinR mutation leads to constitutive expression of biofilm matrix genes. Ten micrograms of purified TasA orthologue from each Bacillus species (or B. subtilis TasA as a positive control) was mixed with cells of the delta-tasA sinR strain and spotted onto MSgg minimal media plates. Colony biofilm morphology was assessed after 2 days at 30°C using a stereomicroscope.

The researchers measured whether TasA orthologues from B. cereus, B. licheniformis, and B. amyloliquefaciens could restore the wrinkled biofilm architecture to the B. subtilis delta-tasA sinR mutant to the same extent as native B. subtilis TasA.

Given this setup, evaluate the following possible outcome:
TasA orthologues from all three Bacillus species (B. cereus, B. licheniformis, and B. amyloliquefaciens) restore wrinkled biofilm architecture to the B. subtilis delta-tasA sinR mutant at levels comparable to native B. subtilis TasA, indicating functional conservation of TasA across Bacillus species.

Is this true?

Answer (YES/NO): NO